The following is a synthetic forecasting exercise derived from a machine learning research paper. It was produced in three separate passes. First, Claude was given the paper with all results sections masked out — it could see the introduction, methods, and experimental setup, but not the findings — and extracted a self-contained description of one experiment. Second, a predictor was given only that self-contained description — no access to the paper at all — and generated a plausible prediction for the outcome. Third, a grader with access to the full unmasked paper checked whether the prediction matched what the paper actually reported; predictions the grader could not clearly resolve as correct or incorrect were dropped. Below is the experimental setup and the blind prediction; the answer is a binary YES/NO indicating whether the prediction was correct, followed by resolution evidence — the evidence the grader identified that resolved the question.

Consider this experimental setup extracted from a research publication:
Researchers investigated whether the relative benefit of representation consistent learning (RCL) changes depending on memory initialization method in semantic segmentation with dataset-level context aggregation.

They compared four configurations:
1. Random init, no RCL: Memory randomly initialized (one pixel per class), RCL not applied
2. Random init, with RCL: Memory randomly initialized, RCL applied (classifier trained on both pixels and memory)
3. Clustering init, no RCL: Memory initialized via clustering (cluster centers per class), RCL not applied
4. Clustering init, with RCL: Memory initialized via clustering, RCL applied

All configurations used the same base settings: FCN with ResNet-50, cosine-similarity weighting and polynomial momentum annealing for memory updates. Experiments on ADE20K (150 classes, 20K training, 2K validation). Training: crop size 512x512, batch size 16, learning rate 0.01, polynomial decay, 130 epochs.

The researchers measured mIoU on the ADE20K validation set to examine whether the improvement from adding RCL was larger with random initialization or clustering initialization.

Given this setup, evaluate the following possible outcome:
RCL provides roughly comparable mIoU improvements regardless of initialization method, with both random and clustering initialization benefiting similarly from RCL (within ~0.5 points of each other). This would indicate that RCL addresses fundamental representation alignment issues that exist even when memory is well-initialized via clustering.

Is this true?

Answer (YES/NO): YES